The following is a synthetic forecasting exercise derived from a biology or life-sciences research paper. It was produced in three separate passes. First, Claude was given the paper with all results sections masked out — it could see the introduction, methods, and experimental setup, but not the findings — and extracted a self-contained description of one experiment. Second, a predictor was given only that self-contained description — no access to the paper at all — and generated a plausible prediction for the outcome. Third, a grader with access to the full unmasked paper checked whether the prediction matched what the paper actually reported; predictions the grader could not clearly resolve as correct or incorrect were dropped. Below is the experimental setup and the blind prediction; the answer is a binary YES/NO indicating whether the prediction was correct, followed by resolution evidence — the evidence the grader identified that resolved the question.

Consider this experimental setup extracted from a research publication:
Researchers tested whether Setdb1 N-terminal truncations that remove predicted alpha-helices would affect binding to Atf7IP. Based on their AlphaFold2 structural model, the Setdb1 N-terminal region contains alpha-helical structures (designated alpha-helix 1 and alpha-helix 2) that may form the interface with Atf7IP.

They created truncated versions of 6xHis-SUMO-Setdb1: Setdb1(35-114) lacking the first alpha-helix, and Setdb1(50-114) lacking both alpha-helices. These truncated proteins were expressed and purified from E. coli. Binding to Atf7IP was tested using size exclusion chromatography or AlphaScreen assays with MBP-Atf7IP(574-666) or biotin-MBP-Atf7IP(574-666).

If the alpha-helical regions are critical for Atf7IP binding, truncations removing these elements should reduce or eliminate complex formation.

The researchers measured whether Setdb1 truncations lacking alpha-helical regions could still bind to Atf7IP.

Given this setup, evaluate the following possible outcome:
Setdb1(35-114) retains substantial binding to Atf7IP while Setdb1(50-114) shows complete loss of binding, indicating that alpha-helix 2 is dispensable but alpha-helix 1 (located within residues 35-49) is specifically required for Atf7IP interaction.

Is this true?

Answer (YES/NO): NO